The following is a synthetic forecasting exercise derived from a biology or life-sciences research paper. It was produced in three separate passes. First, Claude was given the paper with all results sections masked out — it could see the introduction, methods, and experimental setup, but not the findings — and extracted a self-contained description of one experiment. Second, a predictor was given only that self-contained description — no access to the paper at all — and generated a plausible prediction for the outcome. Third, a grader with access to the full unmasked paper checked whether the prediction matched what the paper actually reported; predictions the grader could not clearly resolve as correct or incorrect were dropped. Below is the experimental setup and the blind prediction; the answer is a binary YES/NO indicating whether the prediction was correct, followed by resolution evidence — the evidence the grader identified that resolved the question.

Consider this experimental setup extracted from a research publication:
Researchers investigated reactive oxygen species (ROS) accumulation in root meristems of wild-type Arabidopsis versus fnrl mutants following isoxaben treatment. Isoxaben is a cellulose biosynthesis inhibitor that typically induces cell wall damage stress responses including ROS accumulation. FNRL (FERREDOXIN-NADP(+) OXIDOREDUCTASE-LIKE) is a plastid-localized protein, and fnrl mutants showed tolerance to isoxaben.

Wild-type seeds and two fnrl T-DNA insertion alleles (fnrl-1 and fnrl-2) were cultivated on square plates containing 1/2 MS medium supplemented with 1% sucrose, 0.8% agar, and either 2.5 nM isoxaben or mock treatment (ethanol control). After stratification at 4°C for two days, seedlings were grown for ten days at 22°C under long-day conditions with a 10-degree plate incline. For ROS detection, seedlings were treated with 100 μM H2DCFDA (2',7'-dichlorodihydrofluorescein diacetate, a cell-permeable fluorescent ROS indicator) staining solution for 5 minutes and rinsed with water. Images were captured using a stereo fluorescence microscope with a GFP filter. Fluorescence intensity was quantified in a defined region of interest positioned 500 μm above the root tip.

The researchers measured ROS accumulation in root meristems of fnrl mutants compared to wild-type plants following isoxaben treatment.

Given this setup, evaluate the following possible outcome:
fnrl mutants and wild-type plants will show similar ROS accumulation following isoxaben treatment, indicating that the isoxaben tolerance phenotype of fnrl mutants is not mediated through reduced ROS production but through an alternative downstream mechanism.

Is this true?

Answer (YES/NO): NO